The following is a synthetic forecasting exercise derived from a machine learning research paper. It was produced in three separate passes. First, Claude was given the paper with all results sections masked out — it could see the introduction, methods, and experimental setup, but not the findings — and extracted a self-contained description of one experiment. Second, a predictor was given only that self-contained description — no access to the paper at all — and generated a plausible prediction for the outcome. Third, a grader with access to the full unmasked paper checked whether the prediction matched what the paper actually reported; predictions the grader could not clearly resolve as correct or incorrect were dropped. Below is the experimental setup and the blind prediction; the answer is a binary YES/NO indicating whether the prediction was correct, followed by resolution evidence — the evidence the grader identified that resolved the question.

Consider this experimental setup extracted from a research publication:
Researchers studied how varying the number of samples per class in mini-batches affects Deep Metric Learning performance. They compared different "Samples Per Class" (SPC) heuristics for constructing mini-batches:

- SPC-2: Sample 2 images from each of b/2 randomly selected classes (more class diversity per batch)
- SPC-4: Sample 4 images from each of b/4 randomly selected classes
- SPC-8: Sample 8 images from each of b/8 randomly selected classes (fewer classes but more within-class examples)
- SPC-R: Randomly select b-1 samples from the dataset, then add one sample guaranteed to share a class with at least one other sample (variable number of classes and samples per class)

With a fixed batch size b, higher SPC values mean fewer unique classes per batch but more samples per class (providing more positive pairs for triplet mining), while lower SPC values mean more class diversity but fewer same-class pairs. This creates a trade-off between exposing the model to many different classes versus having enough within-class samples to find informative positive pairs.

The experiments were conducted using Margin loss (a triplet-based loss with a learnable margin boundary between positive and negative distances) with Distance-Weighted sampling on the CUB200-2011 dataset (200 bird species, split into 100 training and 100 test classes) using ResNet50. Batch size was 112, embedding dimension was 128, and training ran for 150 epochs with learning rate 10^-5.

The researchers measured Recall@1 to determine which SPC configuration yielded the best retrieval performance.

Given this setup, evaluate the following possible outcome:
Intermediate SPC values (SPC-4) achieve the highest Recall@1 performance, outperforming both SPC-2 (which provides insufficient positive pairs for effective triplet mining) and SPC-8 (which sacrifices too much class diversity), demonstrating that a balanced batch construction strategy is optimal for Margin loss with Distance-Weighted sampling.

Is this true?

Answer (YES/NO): NO